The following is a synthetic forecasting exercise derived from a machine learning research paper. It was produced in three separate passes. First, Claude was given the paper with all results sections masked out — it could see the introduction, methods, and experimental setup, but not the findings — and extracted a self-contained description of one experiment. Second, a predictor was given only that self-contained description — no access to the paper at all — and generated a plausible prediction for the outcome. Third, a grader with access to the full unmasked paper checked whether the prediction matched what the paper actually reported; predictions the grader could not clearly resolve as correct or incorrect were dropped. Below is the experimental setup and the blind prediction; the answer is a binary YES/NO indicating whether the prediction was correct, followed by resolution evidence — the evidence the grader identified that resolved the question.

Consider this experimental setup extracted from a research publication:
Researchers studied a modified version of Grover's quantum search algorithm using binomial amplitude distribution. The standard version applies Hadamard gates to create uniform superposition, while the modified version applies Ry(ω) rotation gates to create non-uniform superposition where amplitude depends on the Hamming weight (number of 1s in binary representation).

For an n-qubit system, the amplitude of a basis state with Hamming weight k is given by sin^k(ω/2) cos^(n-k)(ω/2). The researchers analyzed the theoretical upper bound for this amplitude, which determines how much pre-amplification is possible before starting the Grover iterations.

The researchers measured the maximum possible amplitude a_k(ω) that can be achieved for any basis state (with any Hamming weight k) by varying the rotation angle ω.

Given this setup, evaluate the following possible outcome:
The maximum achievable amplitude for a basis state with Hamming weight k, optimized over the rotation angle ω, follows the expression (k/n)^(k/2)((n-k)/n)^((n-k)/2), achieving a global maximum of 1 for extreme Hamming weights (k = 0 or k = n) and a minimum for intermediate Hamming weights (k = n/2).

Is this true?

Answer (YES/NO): NO